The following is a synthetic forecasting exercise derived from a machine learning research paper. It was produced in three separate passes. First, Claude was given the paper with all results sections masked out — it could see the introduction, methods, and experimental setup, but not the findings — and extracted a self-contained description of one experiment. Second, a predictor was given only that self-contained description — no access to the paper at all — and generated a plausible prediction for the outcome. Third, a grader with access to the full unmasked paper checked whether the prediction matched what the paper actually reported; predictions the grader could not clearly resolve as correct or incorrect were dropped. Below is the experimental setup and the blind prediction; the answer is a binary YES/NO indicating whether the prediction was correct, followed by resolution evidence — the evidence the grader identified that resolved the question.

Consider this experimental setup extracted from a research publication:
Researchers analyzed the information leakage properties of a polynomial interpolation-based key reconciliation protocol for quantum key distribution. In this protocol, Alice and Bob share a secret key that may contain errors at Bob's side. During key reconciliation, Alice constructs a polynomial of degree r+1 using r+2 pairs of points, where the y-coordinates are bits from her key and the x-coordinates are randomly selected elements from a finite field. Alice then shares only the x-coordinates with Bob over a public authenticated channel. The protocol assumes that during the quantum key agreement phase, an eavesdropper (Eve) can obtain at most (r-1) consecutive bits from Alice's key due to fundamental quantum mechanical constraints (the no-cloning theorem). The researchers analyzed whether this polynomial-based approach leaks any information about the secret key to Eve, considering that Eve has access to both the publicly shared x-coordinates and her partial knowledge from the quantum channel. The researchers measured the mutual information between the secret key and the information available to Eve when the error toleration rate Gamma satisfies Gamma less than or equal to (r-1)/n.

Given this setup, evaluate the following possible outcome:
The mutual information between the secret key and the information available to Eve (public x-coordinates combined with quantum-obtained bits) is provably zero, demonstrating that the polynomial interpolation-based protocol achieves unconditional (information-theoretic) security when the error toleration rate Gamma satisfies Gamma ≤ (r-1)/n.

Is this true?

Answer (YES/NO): YES